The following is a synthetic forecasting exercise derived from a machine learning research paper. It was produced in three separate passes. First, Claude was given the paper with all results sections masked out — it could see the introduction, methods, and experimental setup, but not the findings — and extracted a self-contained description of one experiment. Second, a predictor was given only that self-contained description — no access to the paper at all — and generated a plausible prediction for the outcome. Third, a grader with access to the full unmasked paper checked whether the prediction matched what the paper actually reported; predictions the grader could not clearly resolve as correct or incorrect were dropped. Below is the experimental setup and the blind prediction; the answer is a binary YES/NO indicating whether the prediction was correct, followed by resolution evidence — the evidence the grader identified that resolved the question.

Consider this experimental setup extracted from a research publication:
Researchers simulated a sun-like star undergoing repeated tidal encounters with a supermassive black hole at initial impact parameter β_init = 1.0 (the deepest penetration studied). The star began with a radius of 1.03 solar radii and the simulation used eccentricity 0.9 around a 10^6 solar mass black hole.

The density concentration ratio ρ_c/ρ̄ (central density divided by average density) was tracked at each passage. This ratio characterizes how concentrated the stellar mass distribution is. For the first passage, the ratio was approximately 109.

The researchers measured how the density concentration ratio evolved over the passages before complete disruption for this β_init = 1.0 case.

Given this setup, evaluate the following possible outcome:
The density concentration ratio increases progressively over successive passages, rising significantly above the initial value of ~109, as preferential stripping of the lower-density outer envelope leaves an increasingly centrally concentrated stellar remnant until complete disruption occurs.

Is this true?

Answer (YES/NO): NO